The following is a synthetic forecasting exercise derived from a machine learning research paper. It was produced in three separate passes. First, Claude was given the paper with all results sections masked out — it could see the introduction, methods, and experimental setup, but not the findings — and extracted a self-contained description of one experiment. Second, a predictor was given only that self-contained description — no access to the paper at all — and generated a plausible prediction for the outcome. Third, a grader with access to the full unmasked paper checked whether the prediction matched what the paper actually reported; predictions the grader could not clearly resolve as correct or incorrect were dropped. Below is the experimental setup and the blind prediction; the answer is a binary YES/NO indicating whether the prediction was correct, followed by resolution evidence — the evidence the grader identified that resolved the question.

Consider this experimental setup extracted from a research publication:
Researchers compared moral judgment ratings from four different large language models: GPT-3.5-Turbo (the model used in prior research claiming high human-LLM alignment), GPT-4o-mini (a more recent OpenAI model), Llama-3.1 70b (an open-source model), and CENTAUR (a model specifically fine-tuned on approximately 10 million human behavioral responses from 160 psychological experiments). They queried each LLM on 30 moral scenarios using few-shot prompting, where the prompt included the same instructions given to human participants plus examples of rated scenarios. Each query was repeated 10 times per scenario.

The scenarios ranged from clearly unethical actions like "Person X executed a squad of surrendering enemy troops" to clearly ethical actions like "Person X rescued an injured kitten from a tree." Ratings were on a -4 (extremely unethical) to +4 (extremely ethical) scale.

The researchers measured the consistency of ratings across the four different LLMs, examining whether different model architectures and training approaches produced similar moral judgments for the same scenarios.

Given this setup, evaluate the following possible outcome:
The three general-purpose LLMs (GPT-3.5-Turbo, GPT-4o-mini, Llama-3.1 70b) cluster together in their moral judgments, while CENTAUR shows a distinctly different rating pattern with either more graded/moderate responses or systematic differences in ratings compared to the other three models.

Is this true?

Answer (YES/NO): NO